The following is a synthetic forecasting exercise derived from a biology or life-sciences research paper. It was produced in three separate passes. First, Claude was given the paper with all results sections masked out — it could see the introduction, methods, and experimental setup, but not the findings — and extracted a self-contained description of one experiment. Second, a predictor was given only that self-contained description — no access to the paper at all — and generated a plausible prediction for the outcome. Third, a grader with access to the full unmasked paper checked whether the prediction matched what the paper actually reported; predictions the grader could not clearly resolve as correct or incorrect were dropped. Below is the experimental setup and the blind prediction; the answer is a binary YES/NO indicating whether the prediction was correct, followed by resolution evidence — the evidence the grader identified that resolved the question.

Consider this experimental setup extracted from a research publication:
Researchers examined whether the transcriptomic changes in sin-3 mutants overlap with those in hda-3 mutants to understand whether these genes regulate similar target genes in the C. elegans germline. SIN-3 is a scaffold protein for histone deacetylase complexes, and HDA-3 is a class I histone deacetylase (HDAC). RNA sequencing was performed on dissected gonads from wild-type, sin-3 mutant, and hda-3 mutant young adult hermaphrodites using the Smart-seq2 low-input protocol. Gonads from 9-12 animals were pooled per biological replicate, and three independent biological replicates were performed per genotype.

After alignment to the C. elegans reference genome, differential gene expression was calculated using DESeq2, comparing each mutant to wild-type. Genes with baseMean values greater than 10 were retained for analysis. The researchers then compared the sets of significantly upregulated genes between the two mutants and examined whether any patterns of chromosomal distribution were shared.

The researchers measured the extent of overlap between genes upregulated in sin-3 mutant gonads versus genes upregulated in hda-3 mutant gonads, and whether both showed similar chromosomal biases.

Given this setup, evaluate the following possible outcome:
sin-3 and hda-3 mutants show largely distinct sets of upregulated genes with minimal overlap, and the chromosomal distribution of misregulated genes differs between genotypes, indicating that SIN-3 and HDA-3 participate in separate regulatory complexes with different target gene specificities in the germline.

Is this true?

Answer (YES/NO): YES